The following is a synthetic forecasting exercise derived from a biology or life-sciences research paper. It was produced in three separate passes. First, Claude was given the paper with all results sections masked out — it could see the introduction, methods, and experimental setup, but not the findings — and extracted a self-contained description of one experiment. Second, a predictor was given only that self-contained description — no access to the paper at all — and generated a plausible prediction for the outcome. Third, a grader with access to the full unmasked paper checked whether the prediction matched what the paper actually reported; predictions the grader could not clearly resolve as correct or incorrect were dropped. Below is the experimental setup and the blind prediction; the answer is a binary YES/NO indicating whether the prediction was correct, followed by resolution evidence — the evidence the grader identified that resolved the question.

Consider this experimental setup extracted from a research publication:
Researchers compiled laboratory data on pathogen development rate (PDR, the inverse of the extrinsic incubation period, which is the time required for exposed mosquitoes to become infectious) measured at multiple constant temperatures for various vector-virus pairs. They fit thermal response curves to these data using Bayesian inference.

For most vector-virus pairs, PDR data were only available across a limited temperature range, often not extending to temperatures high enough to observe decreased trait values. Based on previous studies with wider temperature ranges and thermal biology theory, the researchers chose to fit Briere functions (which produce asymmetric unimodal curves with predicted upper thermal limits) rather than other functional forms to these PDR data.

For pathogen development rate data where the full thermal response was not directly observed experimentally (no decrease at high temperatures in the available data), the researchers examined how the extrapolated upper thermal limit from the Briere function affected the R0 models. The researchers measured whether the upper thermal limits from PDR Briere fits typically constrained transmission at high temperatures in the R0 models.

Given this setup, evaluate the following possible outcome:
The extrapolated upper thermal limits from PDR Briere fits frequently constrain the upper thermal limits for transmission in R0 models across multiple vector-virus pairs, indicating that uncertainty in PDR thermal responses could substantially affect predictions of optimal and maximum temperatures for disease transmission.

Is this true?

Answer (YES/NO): NO